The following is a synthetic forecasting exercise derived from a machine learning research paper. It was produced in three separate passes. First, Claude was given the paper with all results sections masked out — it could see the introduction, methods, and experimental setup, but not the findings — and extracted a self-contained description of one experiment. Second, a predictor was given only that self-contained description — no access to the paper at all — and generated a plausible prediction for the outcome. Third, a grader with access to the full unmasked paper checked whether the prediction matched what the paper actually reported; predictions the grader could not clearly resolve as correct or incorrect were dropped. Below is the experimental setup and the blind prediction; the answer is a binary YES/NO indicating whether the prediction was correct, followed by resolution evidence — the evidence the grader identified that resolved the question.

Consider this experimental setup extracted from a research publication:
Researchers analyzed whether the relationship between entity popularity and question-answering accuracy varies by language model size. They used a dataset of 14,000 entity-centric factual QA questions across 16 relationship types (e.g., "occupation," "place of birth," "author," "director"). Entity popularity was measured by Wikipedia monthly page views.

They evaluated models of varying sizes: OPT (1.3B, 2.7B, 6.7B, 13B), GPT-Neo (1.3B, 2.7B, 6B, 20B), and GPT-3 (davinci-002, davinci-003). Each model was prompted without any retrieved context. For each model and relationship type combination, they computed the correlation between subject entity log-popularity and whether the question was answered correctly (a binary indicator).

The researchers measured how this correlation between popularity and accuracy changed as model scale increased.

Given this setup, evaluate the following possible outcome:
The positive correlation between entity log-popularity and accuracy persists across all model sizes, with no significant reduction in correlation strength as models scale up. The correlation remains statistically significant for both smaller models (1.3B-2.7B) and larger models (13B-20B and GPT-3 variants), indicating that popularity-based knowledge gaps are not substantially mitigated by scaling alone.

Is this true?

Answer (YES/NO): NO